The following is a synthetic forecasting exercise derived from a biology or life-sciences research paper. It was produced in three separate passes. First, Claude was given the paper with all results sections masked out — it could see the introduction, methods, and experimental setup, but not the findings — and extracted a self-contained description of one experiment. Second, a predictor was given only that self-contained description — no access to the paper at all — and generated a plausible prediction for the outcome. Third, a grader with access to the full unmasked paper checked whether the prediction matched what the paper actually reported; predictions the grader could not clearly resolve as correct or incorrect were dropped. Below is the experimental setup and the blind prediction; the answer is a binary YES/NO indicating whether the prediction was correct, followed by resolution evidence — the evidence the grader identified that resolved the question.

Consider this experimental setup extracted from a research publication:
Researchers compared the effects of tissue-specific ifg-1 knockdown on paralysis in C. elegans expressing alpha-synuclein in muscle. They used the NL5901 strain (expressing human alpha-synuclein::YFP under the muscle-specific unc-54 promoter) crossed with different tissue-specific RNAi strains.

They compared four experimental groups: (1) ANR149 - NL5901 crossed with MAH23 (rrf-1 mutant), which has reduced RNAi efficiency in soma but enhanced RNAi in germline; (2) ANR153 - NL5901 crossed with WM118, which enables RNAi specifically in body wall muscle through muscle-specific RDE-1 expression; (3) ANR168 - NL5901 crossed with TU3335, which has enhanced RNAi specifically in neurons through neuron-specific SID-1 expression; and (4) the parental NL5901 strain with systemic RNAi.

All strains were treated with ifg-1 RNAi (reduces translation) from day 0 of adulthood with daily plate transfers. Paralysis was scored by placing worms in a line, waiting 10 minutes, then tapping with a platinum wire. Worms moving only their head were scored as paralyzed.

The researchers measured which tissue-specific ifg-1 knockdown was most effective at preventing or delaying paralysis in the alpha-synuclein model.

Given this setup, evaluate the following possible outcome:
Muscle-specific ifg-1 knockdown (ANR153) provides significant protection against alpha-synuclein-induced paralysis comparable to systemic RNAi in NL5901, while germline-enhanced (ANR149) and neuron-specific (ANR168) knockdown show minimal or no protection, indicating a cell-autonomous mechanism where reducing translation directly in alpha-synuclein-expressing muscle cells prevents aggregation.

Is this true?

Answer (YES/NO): NO